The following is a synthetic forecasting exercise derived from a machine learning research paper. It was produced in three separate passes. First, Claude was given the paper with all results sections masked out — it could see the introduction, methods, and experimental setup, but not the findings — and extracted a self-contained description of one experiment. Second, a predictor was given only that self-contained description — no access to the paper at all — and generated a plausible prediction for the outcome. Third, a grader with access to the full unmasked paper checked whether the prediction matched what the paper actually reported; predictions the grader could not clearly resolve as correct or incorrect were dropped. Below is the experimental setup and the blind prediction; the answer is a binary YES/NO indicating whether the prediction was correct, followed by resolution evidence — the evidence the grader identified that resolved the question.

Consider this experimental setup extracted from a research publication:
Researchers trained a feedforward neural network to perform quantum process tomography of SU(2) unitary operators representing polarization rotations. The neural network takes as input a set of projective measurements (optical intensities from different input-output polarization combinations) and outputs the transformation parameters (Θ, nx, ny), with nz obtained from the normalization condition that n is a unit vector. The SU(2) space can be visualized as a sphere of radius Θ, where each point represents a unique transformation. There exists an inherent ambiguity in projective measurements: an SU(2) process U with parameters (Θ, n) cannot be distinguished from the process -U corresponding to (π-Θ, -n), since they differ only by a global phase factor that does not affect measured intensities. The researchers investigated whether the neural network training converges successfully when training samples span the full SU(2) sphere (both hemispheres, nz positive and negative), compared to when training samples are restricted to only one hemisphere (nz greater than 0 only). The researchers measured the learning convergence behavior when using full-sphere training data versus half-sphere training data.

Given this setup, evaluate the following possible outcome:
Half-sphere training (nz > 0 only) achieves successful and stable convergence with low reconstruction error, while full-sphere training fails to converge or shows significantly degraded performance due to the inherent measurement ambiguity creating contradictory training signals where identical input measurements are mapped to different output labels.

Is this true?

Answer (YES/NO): YES